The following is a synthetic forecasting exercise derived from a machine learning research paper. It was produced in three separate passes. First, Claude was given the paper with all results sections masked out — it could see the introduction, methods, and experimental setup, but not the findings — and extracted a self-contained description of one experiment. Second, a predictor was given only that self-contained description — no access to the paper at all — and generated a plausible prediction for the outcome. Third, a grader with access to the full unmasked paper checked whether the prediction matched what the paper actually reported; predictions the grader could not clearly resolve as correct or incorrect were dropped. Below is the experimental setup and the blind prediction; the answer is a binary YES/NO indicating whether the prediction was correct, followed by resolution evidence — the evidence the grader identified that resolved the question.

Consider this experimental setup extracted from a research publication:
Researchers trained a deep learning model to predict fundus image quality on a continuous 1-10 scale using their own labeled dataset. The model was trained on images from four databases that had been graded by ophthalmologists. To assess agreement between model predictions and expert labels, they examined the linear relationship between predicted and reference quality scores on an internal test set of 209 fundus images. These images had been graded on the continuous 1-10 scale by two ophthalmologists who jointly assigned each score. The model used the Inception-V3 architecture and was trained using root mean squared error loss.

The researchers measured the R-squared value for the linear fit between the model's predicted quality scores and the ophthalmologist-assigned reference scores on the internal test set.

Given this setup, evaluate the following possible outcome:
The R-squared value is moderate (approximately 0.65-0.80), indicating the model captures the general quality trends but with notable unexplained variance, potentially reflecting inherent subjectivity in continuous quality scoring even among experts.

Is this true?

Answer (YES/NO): NO